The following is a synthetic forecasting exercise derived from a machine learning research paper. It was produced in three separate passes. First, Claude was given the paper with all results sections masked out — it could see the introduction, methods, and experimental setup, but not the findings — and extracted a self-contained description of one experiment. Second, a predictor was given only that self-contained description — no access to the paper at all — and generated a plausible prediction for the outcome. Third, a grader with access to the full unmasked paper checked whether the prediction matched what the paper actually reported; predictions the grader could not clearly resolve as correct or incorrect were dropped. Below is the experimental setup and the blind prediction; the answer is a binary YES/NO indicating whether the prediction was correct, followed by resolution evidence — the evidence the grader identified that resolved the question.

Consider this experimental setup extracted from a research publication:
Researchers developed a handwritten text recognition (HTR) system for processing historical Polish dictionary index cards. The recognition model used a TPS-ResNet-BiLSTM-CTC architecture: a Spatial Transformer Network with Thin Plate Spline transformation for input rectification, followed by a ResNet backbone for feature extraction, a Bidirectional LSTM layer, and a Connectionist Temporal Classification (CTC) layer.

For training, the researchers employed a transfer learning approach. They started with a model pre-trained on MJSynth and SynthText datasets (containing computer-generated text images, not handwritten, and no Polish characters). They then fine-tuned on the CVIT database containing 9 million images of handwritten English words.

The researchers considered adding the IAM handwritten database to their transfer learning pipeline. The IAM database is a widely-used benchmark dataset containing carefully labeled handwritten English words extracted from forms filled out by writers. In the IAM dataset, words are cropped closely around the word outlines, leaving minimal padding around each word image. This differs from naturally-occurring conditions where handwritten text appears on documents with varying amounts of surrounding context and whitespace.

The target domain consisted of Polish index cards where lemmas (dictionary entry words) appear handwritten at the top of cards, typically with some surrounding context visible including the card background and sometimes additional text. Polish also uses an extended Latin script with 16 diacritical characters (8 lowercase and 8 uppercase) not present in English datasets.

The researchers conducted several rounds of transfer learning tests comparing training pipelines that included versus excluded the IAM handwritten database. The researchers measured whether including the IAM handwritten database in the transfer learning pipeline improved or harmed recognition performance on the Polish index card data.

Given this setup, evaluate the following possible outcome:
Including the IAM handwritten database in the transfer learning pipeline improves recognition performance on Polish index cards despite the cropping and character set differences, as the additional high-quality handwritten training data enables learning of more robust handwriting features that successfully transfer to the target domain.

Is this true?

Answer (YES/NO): NO